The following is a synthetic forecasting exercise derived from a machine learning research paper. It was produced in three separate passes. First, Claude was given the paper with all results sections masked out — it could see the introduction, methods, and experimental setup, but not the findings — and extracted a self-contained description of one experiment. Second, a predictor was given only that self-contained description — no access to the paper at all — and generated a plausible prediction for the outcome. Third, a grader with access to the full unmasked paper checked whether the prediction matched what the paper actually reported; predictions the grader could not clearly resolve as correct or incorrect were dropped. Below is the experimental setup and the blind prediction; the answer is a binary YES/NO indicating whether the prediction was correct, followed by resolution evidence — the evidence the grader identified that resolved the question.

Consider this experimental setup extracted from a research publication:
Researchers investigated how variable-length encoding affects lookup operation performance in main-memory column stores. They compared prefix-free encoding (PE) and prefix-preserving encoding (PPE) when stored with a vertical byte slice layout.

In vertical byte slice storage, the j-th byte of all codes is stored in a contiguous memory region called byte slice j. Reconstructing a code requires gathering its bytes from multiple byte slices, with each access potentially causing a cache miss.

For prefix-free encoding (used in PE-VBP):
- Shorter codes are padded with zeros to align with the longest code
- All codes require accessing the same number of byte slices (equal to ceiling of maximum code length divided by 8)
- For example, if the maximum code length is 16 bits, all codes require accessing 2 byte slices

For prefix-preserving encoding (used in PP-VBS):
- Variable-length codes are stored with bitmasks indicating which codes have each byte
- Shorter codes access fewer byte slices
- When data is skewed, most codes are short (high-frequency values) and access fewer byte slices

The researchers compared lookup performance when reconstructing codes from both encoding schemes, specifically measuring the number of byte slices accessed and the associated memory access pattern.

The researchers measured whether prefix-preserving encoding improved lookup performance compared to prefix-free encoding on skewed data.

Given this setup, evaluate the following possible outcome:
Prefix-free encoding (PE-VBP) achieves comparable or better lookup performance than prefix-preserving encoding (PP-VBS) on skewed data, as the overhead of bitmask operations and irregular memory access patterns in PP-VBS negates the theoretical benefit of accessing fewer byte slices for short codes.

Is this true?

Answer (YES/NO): NO